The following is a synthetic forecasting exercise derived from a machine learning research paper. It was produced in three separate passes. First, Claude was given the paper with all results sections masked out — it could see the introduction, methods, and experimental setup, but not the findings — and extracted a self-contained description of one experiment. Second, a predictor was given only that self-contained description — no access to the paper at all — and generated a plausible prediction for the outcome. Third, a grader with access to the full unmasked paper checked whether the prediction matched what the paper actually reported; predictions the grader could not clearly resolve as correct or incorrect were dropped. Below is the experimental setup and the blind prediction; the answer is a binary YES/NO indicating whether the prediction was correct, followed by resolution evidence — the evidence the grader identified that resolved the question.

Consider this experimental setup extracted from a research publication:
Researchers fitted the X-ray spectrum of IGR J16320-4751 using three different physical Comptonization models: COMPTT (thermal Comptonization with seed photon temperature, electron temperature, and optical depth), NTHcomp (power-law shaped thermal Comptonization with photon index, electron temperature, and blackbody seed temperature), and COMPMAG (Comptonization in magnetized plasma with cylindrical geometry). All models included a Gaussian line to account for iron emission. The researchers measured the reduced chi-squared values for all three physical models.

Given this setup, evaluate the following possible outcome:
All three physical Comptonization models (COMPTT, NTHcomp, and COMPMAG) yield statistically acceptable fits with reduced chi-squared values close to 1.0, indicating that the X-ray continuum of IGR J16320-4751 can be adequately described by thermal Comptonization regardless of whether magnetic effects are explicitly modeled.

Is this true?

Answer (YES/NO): YES